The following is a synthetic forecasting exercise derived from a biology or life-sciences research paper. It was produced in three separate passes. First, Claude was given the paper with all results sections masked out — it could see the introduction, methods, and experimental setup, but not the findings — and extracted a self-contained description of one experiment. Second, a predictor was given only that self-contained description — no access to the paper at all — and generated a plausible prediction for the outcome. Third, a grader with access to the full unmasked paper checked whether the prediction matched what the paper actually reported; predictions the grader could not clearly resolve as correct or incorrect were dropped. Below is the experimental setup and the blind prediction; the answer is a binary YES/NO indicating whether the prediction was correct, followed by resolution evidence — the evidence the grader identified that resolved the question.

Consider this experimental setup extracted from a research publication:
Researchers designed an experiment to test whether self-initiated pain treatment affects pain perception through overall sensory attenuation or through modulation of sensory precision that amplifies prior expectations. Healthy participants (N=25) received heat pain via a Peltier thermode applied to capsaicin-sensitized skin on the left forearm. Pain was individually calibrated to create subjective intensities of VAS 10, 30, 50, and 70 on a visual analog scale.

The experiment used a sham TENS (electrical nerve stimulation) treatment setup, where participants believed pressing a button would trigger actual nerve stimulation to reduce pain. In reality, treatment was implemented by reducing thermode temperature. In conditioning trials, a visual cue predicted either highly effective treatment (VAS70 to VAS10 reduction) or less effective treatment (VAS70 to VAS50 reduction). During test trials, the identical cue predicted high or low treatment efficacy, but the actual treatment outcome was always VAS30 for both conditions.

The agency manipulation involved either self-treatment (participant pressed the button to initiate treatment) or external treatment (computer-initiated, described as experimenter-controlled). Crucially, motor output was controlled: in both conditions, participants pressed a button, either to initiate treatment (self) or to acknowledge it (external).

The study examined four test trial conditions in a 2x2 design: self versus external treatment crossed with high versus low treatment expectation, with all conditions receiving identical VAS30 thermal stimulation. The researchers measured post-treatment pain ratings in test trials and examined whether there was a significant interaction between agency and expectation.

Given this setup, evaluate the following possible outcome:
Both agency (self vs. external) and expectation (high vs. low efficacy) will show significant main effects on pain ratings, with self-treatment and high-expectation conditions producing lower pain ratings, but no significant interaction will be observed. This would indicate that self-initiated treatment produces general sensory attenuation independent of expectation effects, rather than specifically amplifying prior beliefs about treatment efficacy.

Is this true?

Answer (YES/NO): YES